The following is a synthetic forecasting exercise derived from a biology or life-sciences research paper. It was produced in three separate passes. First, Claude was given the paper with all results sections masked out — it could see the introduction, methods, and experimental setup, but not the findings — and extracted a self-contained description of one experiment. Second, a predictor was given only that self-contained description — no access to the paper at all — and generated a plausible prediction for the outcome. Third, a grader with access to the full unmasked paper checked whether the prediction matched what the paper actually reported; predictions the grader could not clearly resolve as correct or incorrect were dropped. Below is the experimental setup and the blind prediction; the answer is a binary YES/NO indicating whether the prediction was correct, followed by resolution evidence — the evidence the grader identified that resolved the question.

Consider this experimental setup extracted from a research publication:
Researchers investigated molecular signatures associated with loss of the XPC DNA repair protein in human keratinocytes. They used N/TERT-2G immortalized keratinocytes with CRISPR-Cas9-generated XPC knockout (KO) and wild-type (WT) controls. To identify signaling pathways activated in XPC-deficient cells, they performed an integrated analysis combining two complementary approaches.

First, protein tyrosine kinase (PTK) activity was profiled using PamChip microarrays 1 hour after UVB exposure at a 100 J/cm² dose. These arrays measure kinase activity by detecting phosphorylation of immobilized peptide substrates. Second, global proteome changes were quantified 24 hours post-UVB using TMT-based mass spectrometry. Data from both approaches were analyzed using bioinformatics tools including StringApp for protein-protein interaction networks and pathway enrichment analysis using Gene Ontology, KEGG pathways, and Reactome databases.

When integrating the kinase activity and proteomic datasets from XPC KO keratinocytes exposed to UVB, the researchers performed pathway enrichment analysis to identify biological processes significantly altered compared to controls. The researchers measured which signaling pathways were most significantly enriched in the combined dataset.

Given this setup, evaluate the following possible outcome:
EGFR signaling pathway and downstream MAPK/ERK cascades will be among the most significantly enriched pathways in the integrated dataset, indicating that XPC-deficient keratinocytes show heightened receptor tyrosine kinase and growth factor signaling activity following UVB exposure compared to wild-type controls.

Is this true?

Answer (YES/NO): NO